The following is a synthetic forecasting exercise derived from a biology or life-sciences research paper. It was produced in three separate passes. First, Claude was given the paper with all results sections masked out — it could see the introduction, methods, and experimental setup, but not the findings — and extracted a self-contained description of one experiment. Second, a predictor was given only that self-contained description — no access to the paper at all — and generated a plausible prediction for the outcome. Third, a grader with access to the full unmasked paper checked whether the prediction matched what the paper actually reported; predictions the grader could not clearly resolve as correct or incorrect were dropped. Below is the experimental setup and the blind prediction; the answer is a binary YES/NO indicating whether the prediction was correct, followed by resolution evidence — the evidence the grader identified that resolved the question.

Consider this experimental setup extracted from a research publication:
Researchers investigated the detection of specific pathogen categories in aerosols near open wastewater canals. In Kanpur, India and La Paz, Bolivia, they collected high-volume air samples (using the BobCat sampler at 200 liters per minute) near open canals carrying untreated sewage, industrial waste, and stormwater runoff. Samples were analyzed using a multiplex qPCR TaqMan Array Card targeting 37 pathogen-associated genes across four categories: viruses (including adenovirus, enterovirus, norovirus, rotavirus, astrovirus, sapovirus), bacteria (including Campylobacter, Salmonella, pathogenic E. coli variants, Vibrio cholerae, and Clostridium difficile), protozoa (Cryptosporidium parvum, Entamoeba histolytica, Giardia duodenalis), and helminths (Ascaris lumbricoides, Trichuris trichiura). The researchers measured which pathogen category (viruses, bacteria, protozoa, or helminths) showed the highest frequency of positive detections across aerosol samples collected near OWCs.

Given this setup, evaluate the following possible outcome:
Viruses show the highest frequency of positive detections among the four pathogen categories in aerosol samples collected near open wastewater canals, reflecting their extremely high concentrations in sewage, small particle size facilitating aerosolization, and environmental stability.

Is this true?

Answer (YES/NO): NO